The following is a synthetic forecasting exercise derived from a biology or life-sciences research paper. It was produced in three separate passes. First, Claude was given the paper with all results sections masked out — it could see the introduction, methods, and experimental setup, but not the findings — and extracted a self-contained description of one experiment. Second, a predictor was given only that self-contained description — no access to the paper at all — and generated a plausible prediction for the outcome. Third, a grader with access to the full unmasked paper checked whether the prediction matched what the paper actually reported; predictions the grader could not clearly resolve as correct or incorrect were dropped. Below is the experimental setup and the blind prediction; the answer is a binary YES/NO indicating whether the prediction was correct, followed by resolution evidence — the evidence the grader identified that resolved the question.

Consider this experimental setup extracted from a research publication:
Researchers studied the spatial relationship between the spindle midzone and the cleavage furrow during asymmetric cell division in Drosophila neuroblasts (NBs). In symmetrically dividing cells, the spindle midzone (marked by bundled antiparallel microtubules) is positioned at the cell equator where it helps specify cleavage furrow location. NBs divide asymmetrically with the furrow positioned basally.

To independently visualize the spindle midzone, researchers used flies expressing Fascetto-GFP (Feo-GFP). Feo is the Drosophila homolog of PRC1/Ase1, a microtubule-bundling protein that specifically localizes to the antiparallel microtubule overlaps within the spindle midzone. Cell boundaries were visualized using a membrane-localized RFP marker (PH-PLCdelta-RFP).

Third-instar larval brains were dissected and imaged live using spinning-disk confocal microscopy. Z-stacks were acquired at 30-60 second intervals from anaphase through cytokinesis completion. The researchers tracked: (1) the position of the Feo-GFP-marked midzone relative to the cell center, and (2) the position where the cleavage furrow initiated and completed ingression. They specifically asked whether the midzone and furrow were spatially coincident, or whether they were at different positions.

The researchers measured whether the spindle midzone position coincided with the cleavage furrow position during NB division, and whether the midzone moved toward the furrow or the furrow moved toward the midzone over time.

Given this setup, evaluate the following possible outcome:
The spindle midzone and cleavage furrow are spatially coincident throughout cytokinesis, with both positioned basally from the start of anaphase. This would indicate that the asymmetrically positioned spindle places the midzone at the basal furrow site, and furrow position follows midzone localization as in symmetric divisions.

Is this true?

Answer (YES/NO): NO